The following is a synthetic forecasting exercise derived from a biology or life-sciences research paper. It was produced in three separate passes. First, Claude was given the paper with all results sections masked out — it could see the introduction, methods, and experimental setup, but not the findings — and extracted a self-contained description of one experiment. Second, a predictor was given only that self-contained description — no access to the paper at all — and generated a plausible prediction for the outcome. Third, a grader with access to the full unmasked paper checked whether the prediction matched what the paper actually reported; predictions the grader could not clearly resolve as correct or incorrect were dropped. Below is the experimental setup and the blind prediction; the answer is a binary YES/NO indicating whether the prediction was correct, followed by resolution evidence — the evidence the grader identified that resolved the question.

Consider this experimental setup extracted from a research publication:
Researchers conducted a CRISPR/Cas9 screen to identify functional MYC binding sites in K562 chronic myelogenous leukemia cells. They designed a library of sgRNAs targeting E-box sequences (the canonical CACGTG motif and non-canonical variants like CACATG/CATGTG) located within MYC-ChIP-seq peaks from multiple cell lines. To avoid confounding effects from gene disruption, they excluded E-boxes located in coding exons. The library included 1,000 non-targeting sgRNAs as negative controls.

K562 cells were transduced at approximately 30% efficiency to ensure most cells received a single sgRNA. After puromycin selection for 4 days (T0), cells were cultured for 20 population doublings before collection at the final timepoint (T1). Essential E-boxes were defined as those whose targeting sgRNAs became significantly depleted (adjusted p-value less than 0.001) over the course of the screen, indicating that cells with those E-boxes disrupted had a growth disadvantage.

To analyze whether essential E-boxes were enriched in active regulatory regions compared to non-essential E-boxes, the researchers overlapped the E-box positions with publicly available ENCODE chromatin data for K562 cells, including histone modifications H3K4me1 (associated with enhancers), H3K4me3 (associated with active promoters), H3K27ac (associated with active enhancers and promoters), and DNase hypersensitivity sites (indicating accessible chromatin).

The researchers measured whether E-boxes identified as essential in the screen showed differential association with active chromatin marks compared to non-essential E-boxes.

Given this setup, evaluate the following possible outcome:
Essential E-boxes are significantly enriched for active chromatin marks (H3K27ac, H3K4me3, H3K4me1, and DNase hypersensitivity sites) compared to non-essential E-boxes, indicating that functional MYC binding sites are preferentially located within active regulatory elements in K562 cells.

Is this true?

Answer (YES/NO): NO